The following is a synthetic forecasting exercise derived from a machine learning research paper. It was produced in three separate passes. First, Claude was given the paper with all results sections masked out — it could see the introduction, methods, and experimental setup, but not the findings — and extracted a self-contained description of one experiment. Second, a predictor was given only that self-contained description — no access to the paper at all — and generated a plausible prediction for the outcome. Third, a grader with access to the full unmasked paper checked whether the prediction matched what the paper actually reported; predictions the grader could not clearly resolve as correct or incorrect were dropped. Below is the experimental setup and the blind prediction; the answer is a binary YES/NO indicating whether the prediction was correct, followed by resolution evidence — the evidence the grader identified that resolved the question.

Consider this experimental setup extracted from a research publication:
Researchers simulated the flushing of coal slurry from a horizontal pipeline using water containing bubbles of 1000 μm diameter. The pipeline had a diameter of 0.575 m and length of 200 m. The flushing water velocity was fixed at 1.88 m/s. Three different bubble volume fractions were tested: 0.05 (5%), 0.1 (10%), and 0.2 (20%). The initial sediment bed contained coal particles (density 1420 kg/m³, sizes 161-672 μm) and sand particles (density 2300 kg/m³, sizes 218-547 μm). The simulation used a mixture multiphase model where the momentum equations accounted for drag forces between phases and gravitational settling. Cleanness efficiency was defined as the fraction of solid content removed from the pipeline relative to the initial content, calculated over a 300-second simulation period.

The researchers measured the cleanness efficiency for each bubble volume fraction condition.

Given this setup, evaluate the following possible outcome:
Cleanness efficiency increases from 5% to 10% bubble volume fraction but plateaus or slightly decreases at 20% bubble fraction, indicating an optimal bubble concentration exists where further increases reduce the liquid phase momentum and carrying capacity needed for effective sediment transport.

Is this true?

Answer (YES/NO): NO